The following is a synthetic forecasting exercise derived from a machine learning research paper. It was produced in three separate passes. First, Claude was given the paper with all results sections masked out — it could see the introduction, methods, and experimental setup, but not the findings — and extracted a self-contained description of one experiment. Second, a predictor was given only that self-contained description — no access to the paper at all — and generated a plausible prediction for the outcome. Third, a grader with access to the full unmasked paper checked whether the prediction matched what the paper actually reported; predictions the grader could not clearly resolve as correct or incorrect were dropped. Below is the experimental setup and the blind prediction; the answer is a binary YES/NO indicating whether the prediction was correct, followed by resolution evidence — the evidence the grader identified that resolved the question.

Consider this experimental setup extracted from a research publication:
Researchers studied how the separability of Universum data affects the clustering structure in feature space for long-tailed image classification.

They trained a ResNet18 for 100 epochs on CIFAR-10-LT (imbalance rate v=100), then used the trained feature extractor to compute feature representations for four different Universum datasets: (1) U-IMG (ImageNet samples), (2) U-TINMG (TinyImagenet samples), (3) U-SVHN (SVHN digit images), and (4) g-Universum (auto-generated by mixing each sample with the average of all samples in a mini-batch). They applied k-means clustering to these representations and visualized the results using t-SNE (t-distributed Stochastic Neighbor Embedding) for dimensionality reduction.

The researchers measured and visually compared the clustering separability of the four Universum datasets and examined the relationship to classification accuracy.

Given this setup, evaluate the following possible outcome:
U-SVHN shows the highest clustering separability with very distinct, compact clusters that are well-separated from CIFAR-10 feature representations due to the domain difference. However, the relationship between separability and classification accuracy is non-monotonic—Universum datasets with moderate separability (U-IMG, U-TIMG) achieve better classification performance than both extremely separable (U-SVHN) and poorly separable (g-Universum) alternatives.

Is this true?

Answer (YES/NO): NO